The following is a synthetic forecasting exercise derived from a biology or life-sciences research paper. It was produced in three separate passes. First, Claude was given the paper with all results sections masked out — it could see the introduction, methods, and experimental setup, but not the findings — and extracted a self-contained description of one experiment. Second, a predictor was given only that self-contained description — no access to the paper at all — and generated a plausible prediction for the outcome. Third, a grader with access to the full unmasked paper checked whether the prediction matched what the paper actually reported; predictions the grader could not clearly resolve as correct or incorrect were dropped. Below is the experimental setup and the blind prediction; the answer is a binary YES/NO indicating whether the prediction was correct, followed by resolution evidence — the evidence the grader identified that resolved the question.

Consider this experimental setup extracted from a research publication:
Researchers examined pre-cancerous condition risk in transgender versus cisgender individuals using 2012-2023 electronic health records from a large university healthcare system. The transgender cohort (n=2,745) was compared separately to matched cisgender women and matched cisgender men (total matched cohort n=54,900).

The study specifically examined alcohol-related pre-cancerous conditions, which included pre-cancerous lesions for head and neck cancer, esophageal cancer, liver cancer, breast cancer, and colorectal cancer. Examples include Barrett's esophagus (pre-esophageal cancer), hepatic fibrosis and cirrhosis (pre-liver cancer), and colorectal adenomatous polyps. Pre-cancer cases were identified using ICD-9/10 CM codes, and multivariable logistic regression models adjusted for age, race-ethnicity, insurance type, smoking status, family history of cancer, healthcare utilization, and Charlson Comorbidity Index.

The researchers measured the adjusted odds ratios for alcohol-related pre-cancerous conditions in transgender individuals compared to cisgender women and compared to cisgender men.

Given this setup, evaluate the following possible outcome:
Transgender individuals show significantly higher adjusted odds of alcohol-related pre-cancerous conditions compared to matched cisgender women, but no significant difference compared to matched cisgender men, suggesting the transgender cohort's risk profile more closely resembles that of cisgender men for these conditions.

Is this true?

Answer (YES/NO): NO